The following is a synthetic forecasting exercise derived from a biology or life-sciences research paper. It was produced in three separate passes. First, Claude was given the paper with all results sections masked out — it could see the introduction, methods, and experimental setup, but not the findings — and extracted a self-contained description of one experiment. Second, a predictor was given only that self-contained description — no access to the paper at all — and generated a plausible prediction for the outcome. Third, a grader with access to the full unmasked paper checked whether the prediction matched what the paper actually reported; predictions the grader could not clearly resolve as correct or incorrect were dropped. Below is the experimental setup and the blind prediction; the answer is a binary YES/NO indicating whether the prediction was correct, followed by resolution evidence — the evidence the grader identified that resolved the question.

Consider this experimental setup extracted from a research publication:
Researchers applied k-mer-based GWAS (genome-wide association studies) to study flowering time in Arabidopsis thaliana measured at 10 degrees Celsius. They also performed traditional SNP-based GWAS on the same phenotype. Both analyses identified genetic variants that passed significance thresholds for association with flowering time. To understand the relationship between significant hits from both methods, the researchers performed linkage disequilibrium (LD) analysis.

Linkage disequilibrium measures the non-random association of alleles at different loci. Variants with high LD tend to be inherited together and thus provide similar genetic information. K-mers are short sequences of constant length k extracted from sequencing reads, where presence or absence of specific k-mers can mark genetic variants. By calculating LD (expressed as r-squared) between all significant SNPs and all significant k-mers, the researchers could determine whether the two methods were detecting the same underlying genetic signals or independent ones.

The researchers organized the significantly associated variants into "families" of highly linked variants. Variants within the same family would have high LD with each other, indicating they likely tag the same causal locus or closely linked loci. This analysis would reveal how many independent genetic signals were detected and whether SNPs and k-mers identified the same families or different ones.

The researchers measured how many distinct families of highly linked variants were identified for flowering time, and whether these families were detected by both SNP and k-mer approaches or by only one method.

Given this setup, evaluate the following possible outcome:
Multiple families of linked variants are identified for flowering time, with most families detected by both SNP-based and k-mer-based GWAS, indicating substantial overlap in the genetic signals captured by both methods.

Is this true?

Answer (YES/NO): YES